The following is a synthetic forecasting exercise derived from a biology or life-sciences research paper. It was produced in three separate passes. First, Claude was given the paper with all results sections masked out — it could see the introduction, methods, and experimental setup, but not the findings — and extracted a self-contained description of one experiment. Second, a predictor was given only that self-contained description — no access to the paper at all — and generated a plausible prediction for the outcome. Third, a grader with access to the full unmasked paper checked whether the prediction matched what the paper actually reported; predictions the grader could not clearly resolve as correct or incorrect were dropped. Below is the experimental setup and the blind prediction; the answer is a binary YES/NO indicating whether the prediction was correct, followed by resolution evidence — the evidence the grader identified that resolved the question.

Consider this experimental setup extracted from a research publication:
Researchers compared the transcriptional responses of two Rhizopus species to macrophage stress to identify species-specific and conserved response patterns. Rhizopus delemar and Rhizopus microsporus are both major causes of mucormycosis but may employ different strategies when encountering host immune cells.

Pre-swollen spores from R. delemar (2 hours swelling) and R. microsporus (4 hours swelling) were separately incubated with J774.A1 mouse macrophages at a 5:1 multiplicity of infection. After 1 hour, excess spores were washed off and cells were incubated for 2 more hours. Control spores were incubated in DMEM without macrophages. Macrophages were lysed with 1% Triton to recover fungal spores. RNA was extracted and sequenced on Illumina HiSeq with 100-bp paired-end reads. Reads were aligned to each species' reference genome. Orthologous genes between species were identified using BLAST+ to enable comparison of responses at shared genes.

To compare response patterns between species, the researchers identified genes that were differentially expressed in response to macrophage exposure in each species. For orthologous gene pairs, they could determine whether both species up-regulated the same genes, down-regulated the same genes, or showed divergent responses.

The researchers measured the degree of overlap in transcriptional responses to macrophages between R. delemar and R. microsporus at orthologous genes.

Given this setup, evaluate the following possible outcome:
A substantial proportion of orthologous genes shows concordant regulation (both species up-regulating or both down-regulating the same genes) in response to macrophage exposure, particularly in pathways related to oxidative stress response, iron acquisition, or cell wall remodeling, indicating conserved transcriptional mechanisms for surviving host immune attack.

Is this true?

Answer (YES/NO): NO